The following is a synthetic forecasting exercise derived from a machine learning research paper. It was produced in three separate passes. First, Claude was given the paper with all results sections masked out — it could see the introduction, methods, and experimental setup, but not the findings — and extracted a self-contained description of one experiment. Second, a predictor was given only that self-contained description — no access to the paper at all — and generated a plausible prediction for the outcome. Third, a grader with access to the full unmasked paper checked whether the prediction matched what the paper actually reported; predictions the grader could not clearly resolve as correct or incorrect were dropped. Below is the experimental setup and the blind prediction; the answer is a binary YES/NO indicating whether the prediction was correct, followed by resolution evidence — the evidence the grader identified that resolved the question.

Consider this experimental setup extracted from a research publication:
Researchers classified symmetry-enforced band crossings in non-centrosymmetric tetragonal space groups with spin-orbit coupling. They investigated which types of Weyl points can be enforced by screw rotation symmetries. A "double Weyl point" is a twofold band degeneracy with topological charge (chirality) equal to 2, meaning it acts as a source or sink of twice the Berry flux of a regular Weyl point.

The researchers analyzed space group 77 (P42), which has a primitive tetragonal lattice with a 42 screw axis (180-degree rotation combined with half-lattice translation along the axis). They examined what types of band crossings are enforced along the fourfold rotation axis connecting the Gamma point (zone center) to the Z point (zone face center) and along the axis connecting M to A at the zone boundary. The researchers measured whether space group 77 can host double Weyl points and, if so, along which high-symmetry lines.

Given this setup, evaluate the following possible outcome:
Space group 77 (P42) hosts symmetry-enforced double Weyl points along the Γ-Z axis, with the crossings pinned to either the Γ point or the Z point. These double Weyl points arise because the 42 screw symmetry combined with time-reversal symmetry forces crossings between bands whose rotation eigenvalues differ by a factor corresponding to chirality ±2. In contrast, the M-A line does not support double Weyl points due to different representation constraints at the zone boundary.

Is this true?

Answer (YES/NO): NO